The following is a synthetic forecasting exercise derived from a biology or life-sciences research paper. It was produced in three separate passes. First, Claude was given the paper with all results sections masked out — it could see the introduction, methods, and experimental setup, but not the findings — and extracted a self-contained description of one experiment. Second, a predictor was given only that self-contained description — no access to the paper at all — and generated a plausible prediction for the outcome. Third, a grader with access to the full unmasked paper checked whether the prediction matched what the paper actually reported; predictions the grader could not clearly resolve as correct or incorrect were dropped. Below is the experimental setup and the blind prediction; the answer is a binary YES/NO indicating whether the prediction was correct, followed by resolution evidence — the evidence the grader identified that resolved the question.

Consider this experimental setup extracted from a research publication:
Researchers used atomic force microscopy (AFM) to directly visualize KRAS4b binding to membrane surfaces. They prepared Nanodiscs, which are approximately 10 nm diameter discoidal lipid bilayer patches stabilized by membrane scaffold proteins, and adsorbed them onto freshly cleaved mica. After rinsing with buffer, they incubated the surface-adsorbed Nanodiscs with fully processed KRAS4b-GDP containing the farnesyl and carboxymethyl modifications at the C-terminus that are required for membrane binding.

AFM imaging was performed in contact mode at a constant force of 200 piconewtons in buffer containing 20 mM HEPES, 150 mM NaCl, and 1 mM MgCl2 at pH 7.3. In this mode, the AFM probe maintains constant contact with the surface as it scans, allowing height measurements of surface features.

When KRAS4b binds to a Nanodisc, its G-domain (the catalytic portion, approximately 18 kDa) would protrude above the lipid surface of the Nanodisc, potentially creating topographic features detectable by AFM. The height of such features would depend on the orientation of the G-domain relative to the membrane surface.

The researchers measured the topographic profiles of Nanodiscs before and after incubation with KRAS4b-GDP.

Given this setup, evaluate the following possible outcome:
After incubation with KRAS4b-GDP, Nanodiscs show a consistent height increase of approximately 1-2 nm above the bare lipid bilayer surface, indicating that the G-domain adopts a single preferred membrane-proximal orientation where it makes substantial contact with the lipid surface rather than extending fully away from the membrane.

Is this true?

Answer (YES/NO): NO